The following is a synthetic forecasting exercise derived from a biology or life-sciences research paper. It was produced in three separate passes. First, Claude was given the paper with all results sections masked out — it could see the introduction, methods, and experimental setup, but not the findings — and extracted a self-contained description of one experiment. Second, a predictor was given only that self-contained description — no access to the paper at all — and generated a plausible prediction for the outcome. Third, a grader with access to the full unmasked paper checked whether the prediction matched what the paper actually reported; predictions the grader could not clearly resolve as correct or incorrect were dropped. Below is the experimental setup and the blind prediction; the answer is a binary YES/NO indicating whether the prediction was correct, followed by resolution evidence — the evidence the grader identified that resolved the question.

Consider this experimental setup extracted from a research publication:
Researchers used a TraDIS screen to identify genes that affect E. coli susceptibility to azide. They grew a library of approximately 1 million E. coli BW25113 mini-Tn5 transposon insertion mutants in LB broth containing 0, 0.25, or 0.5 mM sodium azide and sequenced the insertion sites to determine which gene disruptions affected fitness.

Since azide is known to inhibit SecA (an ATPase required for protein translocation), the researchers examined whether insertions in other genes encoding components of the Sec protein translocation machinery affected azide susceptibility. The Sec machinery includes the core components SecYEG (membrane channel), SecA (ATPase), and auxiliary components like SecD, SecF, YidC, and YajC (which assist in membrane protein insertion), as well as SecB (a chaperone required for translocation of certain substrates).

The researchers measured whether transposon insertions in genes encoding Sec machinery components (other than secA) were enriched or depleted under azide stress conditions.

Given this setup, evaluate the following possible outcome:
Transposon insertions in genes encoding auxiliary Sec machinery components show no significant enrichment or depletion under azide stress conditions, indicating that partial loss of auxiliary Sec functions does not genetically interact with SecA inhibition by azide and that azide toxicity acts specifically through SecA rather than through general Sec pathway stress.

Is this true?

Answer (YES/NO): NO